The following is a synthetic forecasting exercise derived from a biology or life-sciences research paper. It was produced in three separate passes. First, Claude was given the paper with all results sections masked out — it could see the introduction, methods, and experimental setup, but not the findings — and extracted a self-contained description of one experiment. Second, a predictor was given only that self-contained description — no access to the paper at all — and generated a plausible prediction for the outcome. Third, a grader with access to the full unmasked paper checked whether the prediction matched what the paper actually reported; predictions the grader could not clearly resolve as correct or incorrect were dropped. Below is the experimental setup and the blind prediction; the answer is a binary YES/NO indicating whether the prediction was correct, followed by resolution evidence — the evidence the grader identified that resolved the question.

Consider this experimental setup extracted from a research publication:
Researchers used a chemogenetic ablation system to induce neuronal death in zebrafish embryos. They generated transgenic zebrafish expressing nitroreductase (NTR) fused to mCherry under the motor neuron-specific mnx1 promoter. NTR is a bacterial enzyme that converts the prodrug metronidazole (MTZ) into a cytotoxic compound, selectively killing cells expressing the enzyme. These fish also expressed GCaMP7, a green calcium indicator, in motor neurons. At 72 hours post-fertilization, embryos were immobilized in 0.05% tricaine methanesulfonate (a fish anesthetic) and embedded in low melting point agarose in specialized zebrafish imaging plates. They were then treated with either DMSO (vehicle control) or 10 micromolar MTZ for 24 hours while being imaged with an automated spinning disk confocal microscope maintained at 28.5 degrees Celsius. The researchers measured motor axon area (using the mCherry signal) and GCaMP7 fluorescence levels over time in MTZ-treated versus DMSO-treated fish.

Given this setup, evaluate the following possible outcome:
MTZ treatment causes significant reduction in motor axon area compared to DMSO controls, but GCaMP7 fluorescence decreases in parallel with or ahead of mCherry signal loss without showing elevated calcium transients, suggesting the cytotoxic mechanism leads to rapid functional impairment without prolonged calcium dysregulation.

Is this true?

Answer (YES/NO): NO